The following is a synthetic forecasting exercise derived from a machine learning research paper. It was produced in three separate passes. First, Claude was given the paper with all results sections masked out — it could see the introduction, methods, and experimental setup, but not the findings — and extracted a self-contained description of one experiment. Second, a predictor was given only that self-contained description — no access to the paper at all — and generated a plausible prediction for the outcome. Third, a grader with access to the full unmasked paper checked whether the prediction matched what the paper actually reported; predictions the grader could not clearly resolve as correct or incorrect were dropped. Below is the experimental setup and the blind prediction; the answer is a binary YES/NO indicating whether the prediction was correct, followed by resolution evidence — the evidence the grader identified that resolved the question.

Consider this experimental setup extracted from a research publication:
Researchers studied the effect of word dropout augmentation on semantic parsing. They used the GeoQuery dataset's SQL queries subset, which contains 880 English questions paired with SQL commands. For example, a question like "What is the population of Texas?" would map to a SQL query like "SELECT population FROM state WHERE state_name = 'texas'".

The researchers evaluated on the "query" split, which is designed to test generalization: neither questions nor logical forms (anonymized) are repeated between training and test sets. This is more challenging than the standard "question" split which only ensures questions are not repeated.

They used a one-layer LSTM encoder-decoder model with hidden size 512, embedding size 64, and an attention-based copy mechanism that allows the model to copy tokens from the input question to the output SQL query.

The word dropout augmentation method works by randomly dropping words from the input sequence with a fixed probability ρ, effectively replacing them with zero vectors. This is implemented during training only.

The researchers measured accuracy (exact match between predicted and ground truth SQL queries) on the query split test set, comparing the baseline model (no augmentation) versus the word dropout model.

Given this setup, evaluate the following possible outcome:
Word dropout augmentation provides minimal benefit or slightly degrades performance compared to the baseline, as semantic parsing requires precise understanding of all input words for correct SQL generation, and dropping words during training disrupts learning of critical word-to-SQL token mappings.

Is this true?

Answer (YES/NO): NO